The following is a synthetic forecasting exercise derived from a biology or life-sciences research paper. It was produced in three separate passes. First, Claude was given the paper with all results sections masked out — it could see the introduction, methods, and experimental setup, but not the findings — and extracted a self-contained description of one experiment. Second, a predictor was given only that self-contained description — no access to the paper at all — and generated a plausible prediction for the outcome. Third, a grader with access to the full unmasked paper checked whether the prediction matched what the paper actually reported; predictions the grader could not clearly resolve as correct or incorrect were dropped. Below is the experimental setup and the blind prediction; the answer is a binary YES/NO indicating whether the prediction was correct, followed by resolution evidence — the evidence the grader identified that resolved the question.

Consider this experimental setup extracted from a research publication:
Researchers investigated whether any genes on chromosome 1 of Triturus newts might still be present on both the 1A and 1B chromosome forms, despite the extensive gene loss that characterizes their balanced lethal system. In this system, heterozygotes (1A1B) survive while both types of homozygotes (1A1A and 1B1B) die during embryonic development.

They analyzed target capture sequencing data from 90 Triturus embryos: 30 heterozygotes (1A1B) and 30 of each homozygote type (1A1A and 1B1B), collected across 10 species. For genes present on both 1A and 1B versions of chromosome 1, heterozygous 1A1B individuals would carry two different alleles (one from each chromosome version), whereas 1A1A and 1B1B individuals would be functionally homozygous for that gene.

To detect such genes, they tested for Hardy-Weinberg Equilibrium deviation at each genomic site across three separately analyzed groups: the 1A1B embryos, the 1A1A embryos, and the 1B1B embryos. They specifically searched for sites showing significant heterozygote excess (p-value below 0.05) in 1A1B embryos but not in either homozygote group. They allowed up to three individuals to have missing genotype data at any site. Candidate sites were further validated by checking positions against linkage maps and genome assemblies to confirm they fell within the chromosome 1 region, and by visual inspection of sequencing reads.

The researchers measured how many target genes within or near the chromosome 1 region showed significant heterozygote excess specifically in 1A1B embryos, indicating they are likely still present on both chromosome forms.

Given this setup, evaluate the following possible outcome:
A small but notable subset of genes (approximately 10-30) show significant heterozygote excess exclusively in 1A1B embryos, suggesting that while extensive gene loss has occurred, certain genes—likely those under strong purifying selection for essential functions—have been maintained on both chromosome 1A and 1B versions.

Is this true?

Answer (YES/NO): NO